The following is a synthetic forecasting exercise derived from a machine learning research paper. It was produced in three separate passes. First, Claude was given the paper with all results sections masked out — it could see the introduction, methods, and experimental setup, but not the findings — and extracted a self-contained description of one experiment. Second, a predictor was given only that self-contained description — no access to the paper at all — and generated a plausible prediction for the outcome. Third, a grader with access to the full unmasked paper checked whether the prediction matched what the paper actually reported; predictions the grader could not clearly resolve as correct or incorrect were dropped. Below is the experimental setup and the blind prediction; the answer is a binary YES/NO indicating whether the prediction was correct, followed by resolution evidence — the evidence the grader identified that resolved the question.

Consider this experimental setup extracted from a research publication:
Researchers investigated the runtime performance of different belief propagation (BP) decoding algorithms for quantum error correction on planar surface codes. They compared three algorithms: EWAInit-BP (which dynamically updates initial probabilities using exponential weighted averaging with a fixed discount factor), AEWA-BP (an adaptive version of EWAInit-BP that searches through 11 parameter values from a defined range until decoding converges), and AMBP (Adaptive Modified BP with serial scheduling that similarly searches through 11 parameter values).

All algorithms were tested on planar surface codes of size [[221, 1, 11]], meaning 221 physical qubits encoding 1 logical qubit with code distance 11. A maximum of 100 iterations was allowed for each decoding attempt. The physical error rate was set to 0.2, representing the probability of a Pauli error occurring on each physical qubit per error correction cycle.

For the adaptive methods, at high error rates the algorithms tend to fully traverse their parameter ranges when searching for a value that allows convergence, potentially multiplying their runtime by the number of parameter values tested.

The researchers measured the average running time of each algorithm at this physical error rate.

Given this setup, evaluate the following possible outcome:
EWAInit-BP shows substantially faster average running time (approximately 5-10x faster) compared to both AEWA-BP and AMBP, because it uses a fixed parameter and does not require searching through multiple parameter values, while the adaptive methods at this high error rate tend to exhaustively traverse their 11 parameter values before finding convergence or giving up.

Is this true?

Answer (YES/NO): NO